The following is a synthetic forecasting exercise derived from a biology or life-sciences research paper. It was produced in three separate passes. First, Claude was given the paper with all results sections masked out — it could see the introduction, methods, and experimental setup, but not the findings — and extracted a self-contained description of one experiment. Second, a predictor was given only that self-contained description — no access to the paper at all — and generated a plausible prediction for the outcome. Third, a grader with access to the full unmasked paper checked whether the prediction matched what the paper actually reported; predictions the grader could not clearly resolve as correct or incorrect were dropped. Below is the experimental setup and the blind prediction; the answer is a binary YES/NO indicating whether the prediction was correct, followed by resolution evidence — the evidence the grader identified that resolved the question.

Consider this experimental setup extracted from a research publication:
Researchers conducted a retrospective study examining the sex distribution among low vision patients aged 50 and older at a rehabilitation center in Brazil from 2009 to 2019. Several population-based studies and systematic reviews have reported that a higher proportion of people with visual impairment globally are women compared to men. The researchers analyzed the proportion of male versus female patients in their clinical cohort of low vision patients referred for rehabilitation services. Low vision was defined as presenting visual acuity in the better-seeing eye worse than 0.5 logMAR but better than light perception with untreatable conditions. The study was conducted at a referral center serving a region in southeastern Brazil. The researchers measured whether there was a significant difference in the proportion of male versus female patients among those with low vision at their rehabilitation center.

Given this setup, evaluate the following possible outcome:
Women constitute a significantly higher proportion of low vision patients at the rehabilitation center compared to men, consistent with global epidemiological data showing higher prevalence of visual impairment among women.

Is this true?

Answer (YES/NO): NO